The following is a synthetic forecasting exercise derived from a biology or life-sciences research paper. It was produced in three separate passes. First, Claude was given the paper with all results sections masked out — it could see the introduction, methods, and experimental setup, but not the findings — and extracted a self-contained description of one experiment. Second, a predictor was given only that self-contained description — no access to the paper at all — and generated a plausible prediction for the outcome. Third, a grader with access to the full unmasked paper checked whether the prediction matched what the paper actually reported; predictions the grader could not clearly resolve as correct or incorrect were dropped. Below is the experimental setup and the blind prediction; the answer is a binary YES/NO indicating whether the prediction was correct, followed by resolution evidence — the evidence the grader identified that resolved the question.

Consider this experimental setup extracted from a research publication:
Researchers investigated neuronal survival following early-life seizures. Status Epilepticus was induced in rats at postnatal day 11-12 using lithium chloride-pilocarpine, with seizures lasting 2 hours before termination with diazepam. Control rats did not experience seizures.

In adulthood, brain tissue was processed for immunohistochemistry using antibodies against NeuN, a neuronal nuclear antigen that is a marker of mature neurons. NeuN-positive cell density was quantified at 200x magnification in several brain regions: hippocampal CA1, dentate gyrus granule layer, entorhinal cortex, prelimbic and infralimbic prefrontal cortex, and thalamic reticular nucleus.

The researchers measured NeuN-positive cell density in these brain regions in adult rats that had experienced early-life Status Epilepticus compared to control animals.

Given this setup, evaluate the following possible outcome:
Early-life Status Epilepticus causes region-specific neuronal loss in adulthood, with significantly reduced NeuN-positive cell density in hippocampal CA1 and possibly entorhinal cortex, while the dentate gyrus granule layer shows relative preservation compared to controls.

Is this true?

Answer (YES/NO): NO